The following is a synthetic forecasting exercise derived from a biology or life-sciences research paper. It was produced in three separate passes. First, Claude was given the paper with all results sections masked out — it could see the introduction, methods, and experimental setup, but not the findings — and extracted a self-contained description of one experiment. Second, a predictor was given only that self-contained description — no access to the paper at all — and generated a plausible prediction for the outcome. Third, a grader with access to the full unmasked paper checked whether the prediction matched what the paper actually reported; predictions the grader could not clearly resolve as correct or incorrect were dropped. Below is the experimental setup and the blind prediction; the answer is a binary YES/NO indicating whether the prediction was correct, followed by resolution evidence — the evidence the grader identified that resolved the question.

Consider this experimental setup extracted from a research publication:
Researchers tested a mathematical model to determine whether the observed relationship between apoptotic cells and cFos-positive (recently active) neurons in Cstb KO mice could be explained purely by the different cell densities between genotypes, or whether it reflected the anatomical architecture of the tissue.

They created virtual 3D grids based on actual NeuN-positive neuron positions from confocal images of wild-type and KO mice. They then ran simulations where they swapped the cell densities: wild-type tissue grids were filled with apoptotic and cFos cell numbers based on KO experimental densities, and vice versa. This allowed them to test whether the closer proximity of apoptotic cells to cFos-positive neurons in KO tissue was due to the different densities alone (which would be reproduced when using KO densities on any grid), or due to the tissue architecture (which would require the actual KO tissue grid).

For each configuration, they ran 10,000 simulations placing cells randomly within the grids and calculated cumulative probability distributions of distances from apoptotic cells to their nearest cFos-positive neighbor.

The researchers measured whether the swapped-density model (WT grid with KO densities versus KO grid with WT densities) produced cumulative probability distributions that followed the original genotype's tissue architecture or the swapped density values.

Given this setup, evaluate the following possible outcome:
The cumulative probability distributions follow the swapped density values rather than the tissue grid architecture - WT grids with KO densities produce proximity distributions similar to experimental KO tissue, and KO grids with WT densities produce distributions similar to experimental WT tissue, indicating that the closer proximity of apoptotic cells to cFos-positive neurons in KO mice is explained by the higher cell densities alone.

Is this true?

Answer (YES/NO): NO